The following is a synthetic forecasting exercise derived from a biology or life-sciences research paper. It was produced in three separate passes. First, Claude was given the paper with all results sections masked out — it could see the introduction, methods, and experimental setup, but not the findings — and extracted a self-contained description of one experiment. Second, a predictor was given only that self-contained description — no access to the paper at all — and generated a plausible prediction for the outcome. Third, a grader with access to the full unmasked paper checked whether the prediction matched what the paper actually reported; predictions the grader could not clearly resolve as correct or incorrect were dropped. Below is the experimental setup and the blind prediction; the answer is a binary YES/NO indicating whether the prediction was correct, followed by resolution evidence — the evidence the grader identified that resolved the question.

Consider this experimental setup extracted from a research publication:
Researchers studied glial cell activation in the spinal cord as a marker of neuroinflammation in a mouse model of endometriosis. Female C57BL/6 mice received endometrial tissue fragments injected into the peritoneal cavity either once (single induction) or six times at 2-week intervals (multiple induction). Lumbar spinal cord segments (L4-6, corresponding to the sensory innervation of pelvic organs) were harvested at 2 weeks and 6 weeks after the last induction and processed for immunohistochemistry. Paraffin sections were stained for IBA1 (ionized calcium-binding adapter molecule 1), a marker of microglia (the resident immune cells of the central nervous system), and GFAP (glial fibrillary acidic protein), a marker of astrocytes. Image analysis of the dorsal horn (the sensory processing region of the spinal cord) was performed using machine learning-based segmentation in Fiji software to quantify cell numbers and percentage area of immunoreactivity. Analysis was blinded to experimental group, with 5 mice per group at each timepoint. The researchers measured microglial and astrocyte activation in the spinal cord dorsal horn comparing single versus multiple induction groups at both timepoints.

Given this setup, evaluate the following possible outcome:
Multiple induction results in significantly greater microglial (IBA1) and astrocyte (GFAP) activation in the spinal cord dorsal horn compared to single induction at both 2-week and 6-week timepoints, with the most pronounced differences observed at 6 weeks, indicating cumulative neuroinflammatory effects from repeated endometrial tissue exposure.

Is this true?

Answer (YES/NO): NO